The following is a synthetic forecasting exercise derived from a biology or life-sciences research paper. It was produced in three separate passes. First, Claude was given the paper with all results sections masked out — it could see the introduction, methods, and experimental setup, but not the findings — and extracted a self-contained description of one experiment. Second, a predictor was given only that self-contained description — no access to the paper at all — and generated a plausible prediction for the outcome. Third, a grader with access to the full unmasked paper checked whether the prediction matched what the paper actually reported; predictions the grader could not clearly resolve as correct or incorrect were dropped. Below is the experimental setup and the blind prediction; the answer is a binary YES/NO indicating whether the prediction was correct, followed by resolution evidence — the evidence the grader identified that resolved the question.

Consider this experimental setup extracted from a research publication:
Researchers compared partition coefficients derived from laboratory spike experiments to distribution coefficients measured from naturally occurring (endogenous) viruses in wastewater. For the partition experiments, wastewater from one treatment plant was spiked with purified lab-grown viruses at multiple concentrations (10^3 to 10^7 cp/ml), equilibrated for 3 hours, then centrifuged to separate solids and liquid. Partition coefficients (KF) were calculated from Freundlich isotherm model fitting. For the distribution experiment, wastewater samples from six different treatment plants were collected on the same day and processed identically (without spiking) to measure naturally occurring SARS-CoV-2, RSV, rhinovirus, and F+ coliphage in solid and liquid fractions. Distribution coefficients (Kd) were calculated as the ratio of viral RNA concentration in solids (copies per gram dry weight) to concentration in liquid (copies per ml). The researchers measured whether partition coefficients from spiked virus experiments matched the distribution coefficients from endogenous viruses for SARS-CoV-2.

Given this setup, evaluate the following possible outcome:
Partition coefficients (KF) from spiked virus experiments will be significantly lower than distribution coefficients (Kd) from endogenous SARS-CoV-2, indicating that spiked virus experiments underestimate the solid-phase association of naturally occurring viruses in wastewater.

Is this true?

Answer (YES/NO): NO